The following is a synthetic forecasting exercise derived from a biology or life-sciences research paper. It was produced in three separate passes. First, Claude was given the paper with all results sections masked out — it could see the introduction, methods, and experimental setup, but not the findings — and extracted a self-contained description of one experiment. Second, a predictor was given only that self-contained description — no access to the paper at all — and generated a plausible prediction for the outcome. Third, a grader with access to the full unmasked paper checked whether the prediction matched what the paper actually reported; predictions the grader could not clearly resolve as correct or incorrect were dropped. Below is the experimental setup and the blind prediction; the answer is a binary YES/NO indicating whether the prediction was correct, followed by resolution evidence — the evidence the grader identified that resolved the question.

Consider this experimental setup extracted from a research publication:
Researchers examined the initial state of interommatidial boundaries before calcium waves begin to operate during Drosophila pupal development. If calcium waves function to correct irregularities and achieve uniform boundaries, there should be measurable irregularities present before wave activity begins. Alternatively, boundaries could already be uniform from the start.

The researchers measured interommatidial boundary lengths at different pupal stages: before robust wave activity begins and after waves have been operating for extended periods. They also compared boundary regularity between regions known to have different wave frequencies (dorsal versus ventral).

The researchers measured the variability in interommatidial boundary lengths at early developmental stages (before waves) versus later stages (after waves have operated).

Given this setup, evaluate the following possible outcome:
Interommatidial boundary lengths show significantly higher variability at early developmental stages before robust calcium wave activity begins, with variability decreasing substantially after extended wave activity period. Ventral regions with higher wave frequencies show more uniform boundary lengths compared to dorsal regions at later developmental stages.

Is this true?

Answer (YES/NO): NO